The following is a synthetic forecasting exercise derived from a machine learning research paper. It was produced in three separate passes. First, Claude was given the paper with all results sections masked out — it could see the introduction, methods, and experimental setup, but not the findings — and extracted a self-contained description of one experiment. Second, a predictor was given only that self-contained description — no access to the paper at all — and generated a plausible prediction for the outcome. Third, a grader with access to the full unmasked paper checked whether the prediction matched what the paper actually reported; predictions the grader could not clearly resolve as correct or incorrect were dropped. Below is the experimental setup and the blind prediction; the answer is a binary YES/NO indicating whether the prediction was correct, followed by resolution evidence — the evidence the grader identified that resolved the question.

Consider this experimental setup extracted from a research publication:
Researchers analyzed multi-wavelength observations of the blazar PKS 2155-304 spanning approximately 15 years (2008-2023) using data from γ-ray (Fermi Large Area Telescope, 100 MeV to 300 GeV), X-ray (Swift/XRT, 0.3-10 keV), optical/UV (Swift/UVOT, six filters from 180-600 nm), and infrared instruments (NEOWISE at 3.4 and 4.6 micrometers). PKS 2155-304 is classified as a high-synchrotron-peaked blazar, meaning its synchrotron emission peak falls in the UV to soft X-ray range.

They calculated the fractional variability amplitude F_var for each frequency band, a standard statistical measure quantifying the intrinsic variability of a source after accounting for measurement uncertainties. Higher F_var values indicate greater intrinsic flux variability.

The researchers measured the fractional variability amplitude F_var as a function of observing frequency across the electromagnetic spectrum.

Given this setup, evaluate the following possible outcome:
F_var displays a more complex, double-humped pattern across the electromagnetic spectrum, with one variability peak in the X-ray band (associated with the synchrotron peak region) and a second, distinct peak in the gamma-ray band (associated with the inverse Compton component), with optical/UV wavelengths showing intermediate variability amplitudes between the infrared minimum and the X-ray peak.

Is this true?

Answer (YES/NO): NO